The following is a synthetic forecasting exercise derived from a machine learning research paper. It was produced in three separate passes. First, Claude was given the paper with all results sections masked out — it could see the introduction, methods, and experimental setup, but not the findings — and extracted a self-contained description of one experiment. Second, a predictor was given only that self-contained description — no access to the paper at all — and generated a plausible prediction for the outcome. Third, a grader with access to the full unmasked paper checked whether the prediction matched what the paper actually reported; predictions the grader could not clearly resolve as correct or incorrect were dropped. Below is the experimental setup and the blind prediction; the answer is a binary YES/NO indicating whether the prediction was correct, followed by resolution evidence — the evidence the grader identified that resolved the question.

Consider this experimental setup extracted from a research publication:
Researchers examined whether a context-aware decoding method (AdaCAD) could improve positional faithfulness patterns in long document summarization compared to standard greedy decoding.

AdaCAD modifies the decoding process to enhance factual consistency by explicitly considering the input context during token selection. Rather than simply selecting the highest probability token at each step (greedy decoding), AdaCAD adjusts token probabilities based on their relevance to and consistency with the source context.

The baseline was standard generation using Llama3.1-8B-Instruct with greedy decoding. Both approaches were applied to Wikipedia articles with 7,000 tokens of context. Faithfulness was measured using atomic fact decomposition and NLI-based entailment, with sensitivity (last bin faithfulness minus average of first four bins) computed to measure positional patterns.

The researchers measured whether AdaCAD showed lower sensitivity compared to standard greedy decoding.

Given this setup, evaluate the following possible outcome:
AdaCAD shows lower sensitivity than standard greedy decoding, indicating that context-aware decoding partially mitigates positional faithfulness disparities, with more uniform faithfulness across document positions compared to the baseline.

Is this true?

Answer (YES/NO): NO